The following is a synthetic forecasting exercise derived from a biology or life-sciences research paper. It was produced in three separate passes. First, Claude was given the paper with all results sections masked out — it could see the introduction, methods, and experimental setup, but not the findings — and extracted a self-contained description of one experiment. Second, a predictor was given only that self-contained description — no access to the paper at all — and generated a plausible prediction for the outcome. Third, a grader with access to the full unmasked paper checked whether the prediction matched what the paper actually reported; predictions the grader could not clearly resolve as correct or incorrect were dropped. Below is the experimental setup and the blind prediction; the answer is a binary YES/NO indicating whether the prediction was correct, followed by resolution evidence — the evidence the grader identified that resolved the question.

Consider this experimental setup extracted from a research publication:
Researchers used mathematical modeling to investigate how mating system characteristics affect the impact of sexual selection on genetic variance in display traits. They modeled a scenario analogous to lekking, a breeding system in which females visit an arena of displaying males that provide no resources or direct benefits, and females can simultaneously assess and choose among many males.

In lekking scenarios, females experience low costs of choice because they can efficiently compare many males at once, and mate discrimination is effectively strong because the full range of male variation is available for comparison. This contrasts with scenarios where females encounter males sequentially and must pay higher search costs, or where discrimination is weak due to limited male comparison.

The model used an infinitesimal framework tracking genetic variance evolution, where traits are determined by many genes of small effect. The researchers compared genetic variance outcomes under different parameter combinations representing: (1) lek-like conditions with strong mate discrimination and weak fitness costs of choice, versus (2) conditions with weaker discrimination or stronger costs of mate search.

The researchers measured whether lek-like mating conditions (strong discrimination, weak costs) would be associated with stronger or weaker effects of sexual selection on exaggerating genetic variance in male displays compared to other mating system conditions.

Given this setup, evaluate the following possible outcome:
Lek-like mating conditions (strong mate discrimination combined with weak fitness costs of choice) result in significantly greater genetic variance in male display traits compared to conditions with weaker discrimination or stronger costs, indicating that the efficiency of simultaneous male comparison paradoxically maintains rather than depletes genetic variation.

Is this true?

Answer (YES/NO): YES